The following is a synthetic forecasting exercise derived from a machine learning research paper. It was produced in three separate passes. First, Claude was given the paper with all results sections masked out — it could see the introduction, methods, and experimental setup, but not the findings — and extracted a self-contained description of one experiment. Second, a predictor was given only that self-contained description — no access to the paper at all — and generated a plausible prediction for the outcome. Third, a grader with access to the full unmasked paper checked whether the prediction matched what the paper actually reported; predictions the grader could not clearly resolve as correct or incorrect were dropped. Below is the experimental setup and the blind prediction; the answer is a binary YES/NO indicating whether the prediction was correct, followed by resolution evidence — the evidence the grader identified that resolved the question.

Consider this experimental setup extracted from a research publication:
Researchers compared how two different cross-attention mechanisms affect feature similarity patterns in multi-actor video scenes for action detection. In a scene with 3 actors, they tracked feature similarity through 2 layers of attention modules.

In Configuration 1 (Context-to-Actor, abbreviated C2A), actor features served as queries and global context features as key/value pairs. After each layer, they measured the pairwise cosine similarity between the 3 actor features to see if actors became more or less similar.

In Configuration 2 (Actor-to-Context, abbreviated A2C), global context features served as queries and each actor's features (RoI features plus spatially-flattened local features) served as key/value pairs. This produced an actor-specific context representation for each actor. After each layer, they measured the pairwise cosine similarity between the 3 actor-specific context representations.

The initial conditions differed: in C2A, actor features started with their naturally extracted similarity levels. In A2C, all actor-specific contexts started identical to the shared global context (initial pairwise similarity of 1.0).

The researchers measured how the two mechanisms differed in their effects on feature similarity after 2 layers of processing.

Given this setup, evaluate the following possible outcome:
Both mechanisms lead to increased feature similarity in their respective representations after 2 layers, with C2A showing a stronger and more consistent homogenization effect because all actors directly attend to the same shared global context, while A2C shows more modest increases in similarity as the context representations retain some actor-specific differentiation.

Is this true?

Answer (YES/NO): NO